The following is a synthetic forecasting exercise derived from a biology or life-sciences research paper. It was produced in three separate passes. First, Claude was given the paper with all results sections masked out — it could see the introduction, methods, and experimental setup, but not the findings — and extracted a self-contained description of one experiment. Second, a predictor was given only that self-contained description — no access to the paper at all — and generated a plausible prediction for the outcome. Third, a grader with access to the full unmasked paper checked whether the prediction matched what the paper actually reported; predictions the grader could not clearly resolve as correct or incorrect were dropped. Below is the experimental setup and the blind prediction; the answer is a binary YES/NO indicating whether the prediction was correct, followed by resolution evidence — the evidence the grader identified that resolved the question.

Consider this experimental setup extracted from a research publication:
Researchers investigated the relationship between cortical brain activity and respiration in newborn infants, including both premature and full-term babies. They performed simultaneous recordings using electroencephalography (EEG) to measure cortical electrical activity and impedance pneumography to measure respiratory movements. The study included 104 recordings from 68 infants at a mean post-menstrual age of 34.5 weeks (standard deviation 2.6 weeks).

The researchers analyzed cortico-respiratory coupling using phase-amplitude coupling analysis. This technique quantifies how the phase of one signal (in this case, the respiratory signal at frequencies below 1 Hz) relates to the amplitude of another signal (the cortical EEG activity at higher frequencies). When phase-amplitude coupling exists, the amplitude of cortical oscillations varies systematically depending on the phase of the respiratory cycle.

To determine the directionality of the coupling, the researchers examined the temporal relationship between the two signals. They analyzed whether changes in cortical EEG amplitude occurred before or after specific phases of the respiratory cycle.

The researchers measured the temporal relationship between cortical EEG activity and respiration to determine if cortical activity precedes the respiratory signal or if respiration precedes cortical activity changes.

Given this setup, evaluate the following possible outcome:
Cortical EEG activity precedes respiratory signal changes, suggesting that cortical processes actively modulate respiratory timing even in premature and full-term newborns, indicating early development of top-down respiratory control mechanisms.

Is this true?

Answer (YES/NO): YES